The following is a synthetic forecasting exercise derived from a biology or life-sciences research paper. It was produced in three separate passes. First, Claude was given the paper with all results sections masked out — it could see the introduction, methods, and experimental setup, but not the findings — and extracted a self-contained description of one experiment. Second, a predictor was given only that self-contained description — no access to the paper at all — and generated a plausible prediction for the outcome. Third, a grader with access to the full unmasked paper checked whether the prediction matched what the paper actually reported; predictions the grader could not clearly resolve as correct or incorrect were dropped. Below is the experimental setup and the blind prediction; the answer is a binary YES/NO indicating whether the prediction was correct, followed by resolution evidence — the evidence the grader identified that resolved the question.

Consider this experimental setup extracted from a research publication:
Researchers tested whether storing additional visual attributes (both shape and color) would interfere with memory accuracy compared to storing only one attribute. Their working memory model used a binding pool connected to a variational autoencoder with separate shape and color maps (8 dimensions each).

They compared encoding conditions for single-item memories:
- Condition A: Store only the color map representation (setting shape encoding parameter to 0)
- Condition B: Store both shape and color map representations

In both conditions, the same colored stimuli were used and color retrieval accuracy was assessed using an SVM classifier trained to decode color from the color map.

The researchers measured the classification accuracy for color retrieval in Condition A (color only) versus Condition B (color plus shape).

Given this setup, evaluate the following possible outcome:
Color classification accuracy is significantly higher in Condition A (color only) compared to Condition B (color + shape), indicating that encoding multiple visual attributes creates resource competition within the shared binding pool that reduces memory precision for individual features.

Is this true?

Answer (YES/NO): NO